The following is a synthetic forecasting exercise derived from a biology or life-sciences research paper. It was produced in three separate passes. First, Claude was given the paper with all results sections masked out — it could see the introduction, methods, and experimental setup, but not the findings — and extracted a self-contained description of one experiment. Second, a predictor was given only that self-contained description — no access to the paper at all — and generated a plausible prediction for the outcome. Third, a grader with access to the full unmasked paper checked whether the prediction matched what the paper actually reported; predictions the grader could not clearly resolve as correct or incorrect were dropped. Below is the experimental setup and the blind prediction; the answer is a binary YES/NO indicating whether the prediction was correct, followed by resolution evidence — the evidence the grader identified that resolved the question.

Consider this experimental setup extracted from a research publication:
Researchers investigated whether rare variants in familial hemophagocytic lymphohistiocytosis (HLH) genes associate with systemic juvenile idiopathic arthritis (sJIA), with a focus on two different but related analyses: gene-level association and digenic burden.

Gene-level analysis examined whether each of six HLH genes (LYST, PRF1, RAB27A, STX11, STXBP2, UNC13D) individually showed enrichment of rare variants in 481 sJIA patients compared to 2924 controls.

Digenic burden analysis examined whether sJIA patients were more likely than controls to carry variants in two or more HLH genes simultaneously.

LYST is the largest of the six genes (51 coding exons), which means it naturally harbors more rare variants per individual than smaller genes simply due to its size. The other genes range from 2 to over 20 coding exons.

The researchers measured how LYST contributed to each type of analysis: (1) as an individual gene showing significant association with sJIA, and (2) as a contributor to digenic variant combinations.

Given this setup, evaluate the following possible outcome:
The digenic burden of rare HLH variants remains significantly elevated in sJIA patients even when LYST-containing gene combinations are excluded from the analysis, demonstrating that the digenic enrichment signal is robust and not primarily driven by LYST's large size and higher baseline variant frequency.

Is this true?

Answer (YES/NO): NO